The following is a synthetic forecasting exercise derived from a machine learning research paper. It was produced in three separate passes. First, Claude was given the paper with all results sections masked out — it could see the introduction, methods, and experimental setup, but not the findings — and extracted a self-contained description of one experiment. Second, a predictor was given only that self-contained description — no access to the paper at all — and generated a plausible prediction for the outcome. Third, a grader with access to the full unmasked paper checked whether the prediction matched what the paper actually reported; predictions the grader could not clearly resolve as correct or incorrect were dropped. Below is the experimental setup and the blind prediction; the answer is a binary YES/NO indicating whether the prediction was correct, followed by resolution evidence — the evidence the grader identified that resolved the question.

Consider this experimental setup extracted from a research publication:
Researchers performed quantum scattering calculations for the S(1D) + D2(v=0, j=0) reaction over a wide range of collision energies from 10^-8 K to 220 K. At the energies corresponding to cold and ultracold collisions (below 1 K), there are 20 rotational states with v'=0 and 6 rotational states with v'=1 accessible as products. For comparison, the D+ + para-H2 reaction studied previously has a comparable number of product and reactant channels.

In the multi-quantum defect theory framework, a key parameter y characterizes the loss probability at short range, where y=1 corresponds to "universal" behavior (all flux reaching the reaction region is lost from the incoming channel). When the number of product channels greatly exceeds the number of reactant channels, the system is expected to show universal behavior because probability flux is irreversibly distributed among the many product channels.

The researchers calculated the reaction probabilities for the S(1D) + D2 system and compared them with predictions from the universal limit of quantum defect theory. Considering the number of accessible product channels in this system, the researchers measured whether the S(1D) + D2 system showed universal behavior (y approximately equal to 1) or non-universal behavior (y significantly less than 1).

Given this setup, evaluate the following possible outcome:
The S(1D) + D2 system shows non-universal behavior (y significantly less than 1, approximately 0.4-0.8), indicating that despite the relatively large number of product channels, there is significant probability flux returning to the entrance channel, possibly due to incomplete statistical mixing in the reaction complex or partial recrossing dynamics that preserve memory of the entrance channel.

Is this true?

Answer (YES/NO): NO